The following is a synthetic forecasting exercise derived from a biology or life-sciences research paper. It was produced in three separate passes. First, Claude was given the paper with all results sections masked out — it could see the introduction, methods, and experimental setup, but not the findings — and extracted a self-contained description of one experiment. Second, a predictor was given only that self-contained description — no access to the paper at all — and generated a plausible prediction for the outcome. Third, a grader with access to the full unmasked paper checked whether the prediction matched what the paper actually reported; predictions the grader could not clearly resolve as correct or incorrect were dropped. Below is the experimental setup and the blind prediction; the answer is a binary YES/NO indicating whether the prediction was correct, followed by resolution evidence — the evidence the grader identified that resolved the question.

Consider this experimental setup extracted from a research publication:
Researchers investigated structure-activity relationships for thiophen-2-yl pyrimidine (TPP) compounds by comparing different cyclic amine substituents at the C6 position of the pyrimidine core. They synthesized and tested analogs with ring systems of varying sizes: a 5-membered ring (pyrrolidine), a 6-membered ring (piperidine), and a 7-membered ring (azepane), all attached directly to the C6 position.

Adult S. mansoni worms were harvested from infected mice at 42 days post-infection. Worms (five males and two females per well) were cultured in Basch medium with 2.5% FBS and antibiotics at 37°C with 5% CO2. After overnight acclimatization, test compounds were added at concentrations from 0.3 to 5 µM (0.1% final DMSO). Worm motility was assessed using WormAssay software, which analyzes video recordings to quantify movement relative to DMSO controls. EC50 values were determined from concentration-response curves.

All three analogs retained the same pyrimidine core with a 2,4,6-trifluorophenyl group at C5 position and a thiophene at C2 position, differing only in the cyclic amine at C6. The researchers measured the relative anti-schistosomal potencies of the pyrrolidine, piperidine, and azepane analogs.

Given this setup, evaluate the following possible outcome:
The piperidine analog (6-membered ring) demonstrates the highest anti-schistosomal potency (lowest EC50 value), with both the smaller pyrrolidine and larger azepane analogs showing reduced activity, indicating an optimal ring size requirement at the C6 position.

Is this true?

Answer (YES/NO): NO